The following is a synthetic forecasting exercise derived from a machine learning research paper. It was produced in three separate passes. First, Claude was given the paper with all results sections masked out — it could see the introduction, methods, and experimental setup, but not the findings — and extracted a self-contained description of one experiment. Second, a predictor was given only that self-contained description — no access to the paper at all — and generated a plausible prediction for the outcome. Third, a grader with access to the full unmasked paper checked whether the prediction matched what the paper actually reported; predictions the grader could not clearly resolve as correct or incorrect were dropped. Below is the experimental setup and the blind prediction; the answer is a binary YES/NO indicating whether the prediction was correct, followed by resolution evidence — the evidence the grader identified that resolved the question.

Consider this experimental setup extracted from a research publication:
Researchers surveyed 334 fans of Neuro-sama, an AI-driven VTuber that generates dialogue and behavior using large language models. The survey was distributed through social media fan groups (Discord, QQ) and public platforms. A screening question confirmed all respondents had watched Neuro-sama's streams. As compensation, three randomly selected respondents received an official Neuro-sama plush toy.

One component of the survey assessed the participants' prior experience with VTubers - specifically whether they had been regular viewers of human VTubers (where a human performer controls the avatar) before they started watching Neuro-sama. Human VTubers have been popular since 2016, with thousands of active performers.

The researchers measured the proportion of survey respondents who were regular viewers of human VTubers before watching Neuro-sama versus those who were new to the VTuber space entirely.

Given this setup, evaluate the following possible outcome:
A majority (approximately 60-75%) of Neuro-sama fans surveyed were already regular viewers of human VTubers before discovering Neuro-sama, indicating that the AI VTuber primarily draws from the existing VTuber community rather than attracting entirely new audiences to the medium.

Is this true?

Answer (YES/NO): NO